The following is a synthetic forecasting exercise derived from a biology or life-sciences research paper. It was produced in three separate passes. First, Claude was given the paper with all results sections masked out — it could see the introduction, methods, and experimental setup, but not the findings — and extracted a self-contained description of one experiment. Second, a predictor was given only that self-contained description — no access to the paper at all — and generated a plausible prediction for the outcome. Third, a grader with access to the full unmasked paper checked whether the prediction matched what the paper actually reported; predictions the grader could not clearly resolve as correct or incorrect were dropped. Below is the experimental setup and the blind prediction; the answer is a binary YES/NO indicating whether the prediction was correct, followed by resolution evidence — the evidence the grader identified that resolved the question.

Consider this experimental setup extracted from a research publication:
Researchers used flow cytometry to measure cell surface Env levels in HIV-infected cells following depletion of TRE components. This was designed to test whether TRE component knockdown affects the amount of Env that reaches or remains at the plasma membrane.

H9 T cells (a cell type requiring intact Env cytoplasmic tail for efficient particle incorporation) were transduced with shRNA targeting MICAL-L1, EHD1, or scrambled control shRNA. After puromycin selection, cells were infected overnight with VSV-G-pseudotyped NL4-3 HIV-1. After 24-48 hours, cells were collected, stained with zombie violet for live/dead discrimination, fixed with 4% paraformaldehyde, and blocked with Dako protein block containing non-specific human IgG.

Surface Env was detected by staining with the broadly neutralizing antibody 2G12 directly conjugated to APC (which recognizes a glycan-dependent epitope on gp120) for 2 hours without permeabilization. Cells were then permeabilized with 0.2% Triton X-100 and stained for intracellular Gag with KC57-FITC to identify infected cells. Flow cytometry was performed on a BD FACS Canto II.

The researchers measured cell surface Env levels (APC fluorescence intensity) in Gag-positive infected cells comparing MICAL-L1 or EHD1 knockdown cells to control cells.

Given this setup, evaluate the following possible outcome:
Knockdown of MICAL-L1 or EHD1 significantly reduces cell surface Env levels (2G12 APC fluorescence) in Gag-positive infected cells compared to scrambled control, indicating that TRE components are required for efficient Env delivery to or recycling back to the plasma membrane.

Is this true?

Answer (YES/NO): NO